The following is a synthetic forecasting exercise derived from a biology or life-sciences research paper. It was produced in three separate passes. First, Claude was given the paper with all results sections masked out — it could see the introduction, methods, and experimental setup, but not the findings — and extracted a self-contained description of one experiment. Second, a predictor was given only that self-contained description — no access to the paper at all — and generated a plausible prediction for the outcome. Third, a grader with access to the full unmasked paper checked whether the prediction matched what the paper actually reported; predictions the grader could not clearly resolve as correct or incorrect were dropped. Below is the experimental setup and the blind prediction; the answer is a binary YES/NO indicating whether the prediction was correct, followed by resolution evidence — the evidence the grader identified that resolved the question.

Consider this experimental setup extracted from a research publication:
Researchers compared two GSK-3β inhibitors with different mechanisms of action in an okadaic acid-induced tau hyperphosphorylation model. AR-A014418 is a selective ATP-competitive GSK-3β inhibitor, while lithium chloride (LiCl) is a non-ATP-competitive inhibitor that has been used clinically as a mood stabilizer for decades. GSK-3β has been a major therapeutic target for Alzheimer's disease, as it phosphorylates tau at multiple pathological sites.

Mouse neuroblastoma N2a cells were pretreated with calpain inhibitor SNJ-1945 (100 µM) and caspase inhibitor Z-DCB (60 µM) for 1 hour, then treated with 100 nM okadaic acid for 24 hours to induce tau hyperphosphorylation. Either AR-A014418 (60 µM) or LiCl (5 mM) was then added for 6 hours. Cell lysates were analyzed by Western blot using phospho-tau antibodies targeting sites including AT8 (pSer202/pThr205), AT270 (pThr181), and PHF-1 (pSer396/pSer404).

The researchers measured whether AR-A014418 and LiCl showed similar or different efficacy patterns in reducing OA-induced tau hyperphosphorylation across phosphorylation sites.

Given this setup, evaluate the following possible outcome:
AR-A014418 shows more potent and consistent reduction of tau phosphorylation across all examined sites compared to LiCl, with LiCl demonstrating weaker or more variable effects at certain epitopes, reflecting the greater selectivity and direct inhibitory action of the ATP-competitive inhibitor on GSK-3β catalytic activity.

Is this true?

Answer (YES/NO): NO